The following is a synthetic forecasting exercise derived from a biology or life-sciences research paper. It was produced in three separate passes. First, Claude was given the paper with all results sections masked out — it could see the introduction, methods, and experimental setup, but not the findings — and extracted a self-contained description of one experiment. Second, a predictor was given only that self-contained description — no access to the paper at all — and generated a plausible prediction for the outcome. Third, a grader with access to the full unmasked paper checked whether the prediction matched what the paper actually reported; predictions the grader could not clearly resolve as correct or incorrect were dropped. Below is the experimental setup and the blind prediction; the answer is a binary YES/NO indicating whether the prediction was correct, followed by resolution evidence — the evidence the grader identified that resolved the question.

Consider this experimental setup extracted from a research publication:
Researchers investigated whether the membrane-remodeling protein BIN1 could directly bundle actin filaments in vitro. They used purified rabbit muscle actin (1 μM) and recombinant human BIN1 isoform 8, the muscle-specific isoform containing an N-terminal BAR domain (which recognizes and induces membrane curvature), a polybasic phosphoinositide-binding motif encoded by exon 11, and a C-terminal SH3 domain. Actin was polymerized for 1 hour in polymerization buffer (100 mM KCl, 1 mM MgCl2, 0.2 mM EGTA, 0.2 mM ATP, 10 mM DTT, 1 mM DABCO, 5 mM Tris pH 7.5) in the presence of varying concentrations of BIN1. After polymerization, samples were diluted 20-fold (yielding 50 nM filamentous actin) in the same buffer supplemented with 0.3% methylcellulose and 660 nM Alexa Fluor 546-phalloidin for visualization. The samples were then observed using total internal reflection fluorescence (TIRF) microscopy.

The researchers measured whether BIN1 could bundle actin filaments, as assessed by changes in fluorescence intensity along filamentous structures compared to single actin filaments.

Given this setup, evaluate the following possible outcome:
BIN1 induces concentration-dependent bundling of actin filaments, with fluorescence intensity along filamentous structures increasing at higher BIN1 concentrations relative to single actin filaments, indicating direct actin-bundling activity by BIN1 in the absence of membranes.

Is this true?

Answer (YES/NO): YES